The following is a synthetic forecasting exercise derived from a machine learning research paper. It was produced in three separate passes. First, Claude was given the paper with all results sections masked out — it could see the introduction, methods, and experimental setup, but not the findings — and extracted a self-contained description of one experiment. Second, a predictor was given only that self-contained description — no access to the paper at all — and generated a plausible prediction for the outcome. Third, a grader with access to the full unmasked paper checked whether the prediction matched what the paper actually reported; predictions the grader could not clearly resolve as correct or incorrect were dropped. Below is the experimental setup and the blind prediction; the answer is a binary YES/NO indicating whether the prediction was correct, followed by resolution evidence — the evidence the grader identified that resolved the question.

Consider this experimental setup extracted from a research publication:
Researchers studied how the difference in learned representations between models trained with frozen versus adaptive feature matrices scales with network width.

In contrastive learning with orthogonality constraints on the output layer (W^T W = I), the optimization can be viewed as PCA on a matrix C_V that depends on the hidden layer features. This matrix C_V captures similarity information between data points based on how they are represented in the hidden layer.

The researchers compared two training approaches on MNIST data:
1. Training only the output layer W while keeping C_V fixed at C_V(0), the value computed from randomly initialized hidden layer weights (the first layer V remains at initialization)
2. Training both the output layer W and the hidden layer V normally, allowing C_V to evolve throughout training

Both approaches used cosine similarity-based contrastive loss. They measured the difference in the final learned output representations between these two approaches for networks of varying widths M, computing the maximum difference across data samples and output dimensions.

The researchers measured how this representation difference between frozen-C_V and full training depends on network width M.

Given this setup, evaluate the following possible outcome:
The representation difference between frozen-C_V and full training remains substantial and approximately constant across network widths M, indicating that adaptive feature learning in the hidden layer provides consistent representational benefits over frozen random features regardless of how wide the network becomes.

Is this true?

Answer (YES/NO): NO